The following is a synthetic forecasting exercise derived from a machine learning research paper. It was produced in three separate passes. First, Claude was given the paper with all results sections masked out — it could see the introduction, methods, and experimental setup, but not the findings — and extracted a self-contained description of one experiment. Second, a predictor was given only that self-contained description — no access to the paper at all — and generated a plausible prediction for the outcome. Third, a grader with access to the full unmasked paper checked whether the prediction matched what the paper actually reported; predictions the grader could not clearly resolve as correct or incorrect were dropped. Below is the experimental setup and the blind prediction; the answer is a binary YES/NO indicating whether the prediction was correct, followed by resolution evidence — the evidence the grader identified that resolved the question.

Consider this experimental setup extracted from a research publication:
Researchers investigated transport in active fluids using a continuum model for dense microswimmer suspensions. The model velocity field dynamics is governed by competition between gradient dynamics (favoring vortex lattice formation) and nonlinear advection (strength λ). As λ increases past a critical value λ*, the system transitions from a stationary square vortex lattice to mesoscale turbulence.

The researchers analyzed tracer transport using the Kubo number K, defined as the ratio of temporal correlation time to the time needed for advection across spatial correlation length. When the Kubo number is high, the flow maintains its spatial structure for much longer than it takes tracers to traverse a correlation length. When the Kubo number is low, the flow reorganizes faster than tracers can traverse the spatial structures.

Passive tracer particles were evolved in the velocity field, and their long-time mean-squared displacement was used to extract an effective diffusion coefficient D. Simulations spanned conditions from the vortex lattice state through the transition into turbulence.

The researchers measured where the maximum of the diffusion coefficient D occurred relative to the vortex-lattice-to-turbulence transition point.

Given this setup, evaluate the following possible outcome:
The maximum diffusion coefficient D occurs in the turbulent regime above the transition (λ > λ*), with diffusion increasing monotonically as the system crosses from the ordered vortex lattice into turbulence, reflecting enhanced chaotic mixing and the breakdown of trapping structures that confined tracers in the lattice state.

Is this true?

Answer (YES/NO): NO